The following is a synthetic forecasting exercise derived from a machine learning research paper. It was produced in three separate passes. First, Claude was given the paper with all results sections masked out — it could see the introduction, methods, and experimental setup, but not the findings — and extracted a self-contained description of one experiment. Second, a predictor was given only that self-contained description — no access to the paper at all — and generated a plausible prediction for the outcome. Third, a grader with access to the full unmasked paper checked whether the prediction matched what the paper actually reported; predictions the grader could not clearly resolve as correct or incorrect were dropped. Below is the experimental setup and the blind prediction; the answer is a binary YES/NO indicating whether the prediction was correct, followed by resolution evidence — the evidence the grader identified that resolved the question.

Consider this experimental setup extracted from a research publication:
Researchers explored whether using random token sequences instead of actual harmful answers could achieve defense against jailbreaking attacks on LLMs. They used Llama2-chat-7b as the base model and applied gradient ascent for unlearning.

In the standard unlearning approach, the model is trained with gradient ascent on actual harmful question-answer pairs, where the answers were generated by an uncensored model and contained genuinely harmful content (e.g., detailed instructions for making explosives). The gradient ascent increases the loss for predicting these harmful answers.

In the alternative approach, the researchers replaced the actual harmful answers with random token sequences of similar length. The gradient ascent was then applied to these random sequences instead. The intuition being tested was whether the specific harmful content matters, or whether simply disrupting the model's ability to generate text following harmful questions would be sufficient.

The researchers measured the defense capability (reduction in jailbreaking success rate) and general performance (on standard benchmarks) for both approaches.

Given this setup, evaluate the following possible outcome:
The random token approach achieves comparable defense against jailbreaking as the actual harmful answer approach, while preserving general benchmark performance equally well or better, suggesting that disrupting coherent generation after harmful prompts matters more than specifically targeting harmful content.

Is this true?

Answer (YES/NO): NO